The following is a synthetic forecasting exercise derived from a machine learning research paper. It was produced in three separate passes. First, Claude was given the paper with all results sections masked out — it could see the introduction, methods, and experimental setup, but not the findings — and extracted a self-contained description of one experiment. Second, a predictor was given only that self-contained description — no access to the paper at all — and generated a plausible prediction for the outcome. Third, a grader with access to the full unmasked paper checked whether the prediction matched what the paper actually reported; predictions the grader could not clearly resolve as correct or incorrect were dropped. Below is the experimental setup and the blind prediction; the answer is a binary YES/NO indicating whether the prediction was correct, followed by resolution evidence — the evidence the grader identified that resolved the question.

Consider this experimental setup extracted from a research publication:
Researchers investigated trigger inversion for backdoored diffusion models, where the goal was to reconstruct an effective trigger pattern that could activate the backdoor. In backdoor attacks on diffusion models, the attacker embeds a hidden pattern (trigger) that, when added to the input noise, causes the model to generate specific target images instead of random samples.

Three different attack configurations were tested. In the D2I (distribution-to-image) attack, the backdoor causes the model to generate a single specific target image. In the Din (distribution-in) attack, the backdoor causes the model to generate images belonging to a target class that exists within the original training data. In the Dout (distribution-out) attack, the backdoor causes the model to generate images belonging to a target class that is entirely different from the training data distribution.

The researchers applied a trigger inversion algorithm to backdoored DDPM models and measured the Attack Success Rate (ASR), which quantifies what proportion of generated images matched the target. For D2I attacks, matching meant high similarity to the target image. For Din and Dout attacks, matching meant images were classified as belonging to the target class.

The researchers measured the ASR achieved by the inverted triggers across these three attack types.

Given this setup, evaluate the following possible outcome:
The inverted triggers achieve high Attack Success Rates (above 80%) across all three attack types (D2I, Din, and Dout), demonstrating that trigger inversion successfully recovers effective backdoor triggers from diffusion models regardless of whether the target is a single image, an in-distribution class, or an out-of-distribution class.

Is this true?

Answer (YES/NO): NO